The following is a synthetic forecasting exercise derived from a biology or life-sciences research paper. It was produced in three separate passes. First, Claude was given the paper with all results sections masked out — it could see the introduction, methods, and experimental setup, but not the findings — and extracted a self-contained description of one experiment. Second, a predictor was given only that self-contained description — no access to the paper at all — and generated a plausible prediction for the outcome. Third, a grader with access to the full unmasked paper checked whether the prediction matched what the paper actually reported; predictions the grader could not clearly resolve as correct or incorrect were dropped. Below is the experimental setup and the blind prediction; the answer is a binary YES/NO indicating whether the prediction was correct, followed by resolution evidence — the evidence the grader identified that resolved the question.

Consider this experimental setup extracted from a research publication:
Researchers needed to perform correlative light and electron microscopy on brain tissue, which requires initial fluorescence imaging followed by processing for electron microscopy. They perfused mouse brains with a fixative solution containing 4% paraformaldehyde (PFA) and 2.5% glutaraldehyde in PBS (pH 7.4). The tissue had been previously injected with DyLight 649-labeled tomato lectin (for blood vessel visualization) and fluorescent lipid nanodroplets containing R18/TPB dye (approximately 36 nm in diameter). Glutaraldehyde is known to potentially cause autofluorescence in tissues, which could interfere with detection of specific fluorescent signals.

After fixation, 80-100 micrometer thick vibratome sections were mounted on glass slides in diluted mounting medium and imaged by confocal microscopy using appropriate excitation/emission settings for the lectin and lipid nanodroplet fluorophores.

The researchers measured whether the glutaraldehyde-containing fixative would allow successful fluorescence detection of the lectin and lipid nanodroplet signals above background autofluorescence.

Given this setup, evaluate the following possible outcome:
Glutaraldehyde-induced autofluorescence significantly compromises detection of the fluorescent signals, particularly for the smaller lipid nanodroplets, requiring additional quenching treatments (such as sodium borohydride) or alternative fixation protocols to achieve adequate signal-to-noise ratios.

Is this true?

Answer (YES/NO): NO